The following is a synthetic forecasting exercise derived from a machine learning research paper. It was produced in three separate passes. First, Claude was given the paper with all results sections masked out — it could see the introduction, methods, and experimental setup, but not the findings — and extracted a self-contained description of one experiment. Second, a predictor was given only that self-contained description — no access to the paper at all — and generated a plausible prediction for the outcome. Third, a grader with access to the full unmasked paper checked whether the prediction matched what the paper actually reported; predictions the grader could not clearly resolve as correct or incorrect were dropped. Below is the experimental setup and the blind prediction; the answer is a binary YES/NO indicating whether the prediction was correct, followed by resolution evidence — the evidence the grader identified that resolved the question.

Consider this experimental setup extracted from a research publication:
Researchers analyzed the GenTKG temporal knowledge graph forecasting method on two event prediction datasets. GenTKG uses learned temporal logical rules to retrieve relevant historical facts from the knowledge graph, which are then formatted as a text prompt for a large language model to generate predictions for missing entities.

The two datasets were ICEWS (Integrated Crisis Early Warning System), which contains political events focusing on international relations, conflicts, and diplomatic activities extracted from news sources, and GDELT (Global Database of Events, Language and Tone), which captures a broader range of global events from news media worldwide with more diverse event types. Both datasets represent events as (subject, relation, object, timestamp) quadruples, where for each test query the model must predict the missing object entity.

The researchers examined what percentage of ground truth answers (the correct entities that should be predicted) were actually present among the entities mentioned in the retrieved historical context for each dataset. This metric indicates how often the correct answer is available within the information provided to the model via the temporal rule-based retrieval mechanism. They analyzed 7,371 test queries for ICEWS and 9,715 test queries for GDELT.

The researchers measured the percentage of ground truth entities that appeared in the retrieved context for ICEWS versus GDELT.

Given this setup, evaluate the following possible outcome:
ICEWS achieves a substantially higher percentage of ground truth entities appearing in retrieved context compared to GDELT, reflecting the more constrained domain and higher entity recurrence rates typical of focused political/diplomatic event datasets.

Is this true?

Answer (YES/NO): YES